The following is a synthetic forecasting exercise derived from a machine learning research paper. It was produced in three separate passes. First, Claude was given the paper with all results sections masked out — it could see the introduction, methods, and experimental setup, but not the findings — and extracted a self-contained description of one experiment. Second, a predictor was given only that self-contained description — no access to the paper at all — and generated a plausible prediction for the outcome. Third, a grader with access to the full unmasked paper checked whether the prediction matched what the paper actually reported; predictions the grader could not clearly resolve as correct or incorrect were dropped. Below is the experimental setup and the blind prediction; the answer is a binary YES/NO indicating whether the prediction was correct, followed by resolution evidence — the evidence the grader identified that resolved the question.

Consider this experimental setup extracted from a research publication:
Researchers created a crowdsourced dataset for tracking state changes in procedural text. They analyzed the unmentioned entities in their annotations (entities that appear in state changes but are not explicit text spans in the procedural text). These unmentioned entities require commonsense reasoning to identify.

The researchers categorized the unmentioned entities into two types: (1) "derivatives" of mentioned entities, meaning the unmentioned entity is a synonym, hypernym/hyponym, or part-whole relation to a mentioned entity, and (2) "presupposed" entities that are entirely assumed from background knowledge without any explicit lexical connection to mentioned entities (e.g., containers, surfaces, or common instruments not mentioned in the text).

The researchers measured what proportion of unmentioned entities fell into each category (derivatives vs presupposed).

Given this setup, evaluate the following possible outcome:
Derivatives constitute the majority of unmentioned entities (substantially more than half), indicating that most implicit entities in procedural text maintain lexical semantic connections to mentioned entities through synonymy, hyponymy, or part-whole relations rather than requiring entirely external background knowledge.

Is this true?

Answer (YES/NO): NO